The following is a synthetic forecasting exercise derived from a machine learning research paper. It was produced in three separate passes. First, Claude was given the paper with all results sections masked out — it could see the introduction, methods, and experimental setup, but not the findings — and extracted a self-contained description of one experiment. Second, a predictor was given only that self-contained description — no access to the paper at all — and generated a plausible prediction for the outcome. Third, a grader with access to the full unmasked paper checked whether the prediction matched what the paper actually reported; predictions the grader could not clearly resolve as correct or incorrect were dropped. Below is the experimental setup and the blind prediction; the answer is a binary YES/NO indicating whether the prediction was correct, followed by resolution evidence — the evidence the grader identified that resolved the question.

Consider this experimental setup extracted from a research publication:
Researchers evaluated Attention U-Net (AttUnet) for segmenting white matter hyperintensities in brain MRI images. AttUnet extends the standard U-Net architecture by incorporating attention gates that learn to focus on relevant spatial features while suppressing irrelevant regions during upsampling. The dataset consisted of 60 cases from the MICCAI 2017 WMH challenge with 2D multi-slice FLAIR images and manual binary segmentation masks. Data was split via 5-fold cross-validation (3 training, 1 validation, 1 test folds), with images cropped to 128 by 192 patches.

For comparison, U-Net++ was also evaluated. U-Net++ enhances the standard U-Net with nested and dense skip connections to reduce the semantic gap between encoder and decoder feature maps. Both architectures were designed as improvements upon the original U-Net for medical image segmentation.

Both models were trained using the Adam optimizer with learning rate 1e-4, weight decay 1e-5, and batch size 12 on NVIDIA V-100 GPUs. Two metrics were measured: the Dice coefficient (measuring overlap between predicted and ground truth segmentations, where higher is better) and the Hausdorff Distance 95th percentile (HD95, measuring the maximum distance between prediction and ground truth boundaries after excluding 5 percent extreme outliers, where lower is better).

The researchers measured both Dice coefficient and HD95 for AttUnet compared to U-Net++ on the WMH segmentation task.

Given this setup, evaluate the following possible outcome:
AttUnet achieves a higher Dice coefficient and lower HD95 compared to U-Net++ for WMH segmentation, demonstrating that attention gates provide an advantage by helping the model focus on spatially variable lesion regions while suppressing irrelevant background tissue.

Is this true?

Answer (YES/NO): NO